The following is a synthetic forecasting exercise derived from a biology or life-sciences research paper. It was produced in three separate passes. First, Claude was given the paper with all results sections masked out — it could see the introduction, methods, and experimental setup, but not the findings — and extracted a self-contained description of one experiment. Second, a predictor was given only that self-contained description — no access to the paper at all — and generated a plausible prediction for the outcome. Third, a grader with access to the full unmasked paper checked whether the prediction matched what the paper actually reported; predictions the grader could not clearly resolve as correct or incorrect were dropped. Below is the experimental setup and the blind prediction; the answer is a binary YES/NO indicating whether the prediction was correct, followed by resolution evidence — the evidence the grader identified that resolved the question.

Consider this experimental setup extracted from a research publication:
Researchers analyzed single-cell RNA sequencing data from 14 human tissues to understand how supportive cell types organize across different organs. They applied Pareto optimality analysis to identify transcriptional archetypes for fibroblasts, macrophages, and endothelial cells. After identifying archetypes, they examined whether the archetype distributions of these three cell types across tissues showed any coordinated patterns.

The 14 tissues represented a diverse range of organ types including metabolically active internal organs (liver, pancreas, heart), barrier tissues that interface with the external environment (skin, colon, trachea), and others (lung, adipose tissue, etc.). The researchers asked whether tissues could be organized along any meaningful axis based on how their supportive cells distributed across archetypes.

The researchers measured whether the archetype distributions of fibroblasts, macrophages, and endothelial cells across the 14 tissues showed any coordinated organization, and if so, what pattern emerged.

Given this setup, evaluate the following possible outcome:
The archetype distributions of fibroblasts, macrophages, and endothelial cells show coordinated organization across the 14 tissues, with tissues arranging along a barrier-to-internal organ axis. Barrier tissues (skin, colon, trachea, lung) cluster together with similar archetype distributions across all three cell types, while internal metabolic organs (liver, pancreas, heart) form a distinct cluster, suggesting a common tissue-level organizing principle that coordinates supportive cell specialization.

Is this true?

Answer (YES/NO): NO